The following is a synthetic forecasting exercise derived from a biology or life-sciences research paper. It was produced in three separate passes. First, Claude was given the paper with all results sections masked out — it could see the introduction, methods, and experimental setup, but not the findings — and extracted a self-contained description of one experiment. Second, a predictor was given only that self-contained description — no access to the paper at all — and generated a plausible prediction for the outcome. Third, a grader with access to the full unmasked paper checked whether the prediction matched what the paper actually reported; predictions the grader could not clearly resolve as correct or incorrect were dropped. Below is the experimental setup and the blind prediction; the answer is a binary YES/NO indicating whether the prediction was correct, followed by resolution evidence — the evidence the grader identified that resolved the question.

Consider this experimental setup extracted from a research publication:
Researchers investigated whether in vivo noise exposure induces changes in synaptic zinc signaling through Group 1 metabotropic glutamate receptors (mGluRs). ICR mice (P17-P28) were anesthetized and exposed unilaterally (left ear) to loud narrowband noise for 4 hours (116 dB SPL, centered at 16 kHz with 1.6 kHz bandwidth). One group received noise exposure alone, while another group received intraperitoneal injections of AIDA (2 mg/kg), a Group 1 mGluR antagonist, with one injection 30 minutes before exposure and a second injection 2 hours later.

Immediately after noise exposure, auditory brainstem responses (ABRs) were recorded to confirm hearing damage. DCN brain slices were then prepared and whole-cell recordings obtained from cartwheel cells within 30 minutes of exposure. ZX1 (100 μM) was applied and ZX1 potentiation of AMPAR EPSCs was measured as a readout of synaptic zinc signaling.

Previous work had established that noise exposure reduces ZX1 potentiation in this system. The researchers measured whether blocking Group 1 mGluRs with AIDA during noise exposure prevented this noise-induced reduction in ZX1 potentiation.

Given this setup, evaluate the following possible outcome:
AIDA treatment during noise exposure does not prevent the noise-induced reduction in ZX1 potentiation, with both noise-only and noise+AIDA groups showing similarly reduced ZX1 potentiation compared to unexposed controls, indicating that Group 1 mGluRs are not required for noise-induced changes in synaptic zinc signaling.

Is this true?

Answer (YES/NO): NO